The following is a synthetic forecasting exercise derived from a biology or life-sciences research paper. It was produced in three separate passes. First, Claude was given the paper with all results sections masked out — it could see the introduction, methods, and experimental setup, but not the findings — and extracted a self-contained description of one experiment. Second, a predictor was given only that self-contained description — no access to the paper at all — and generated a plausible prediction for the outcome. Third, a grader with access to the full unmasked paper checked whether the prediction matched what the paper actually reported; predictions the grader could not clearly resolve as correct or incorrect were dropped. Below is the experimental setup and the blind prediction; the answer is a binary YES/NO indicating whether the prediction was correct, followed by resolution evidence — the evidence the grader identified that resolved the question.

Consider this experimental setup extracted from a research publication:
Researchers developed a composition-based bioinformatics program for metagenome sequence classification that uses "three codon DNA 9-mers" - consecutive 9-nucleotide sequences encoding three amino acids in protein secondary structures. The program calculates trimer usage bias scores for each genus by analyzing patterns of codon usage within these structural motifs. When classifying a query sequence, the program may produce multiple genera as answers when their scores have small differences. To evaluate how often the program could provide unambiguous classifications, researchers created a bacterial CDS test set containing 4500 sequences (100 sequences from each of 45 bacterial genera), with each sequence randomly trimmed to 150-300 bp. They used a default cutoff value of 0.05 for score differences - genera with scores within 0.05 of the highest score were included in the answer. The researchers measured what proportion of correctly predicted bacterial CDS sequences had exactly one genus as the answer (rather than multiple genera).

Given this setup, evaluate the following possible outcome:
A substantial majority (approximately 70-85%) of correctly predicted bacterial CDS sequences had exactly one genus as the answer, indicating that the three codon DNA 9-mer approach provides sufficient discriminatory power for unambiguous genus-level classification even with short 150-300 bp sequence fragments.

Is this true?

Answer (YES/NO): NO